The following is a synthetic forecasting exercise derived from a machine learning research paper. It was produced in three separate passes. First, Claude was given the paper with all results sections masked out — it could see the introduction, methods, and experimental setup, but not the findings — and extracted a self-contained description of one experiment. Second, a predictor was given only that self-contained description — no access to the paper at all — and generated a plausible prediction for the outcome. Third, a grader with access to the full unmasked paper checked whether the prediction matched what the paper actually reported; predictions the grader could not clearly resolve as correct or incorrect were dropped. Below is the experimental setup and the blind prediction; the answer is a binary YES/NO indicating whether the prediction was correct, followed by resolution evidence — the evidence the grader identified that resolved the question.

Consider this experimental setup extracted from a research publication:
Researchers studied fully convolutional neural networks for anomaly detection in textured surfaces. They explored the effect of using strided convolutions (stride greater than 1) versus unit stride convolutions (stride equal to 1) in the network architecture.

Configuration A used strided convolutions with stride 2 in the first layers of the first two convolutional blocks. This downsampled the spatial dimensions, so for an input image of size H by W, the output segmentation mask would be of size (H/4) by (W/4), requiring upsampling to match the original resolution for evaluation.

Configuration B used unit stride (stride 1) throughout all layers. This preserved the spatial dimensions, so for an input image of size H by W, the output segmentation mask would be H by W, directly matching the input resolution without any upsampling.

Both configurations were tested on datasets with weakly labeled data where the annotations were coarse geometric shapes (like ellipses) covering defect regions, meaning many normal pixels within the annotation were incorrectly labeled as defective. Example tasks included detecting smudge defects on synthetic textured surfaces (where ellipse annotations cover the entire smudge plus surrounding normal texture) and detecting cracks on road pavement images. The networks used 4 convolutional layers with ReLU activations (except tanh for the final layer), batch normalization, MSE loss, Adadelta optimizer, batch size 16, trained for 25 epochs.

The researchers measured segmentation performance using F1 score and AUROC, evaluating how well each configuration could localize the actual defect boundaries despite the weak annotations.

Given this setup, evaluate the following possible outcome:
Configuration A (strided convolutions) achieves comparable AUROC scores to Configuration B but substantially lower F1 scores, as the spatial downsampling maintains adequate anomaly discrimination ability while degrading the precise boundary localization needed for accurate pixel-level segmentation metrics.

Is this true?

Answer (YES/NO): NO